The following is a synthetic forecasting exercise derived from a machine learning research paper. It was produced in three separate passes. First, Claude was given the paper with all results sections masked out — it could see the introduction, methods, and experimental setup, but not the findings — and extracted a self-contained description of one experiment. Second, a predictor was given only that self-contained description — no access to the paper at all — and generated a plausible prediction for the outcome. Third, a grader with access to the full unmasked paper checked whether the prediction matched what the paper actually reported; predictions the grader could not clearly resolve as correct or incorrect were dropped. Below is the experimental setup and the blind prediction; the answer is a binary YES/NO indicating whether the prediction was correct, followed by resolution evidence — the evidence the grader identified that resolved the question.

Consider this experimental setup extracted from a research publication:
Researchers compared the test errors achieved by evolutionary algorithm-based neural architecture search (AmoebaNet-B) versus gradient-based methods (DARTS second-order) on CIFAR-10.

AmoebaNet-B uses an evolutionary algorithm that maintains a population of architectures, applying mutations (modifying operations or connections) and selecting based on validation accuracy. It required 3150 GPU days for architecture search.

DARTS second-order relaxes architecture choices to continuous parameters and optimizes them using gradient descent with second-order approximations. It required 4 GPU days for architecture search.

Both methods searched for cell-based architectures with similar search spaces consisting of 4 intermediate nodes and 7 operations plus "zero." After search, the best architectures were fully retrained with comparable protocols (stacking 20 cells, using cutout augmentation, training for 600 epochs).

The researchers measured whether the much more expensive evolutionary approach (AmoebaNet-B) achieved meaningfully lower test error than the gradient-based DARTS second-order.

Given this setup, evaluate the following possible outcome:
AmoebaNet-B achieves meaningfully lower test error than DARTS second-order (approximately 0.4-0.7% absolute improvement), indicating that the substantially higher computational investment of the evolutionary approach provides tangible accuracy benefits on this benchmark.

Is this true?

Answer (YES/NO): NO